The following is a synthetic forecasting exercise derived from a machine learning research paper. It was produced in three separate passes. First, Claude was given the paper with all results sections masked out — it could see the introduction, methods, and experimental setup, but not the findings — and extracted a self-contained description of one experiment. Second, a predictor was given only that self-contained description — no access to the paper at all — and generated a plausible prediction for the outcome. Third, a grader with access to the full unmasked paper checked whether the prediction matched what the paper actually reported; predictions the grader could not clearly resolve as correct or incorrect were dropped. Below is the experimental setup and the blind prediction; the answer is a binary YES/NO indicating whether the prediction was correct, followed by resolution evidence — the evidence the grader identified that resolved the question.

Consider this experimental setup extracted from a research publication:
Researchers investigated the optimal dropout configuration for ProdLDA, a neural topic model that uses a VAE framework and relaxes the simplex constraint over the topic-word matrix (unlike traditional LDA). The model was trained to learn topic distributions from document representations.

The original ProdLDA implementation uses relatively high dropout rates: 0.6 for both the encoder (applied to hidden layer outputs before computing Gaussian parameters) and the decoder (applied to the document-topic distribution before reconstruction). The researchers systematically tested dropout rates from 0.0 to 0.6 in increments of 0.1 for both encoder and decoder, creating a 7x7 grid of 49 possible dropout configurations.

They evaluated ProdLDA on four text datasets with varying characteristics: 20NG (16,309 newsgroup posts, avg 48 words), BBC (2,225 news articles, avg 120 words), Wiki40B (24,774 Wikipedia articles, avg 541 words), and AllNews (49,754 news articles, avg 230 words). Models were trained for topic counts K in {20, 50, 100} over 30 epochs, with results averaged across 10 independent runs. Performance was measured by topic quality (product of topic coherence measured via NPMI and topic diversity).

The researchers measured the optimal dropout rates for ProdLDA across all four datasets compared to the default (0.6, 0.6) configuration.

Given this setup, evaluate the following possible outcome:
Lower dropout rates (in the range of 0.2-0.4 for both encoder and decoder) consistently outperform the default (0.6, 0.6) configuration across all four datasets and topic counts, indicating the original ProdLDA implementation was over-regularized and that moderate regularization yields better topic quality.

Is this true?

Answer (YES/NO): NO